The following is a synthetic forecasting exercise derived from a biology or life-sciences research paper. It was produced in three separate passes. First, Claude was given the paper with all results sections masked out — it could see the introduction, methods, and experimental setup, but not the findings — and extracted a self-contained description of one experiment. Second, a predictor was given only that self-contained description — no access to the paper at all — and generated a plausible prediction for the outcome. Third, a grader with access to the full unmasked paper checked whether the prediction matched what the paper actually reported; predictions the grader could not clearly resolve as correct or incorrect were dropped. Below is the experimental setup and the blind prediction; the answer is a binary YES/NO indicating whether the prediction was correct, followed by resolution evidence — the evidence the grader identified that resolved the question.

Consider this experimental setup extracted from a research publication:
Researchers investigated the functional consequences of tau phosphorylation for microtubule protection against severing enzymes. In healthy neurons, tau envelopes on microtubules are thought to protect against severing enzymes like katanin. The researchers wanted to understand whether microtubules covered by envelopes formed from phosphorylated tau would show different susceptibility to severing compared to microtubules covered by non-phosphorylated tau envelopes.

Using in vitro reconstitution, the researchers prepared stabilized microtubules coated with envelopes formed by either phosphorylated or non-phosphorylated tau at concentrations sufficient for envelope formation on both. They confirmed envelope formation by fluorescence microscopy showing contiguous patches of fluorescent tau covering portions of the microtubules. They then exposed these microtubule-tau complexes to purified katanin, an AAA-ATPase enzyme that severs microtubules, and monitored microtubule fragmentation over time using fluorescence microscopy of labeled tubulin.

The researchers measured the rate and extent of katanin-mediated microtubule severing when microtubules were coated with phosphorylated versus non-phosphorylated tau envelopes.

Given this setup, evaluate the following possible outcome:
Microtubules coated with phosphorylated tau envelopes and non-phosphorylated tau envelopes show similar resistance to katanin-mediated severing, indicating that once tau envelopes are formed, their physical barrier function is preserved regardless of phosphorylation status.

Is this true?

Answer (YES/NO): NO